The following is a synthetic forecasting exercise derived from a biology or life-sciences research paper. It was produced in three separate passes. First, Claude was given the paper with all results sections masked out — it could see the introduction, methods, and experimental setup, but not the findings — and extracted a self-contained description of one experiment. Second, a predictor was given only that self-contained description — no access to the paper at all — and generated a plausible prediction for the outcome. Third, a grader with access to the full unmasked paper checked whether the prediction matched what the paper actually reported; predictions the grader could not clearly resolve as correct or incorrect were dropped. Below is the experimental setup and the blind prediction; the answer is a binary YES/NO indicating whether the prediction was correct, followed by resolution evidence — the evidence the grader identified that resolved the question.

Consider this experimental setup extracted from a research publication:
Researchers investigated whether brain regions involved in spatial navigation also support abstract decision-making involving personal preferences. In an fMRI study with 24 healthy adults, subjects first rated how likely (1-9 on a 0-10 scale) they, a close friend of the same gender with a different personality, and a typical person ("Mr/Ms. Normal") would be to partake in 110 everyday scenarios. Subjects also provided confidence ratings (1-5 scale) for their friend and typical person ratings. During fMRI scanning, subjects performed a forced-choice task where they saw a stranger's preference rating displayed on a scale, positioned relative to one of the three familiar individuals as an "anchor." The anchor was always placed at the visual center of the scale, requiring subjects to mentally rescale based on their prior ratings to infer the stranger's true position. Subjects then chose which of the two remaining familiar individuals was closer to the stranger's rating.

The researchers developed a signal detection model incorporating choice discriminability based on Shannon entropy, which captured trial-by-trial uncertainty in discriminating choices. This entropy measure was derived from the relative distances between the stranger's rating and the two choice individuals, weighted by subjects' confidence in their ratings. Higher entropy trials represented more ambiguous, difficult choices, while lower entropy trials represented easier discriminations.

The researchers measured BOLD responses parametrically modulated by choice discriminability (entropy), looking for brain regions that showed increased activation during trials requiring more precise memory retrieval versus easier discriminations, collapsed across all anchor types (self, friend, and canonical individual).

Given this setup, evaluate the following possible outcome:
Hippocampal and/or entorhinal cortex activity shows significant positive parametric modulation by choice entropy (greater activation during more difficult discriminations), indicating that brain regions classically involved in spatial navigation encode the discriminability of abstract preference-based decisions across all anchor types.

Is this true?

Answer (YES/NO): YES